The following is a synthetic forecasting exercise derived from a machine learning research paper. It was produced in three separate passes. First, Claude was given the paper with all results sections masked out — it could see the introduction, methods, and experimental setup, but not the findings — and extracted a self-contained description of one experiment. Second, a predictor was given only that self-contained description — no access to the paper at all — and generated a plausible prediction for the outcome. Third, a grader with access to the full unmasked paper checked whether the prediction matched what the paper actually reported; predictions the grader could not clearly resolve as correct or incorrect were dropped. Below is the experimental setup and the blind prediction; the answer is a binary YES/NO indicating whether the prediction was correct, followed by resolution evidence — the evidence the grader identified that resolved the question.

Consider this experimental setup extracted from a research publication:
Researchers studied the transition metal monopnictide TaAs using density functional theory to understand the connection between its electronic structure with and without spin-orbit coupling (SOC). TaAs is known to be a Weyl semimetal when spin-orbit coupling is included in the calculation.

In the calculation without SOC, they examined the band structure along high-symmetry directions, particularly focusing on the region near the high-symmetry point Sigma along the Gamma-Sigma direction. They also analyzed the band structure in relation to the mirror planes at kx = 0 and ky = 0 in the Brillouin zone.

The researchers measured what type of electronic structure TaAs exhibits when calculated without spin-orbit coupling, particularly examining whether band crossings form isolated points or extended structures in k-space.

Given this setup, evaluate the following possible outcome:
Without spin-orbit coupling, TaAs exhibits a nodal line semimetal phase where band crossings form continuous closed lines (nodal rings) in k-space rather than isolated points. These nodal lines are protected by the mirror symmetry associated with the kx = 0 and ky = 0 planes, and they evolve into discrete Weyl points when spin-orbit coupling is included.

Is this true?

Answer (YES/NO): YES